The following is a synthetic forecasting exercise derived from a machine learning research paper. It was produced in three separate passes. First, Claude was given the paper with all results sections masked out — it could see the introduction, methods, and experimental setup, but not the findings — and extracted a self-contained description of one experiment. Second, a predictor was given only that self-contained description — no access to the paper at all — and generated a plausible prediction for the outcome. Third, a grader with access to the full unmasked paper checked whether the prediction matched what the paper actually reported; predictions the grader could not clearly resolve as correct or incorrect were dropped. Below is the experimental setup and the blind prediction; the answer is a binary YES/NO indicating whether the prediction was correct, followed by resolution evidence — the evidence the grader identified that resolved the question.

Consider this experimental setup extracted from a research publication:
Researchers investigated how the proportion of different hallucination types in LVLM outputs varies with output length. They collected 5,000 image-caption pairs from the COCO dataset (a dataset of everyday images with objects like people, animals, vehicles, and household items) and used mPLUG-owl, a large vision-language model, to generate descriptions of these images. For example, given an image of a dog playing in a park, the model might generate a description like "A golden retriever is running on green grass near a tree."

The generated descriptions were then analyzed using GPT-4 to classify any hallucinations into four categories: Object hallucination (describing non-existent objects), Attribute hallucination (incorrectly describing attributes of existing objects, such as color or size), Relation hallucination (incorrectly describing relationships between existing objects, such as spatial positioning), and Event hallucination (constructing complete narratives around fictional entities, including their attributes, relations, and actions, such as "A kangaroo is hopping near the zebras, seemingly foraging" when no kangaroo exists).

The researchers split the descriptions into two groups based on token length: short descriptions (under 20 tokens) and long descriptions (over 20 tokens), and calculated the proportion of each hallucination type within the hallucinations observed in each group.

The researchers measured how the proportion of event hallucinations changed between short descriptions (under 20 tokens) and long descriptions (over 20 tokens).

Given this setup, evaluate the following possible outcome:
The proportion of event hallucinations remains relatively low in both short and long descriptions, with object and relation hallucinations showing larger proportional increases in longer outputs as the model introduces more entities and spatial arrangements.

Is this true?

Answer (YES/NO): NO